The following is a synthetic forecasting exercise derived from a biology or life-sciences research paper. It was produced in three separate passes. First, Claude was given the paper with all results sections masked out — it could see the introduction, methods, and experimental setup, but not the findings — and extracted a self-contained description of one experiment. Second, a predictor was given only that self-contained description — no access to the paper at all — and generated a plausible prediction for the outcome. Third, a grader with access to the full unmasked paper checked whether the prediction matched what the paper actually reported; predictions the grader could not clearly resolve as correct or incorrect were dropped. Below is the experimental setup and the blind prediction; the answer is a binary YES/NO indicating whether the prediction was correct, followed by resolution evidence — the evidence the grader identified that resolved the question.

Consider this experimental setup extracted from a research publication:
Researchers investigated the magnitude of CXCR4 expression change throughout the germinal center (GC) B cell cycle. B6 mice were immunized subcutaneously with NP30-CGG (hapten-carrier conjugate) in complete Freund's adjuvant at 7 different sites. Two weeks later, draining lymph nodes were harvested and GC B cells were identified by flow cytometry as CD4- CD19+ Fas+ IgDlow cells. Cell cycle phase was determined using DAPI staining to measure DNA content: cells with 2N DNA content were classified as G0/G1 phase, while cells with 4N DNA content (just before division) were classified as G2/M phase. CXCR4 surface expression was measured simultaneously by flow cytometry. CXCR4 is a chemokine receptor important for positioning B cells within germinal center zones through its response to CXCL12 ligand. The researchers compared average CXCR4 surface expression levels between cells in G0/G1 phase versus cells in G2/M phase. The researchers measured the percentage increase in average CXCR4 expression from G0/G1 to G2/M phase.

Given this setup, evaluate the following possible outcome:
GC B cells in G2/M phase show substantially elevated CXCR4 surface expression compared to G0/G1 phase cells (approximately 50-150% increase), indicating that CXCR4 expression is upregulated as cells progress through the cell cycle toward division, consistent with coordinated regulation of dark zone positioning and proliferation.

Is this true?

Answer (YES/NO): YES